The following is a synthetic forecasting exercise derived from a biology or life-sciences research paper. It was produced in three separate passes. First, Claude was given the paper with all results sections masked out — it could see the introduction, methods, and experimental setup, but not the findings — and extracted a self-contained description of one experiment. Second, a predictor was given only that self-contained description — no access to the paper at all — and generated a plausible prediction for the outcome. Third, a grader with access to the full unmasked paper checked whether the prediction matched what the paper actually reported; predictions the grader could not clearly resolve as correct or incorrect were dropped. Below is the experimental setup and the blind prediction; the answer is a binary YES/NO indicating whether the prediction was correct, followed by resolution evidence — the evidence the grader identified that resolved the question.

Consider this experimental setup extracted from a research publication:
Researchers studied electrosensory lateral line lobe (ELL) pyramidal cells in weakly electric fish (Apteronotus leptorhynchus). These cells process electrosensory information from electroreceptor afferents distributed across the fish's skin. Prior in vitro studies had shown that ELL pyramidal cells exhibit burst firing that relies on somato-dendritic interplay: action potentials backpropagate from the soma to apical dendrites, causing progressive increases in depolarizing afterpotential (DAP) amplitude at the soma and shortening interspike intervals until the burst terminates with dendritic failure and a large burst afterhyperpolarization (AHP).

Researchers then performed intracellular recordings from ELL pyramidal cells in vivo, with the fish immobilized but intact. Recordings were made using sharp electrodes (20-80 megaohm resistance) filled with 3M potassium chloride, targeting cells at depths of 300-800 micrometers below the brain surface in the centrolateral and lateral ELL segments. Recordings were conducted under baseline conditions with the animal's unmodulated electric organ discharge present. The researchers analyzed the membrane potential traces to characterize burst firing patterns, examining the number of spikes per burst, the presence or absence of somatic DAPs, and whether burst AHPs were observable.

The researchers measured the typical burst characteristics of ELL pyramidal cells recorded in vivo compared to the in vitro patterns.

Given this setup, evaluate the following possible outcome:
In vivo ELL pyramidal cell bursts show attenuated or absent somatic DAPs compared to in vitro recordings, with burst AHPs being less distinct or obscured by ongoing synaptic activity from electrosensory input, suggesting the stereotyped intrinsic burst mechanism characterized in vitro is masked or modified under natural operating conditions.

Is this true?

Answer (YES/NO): YES